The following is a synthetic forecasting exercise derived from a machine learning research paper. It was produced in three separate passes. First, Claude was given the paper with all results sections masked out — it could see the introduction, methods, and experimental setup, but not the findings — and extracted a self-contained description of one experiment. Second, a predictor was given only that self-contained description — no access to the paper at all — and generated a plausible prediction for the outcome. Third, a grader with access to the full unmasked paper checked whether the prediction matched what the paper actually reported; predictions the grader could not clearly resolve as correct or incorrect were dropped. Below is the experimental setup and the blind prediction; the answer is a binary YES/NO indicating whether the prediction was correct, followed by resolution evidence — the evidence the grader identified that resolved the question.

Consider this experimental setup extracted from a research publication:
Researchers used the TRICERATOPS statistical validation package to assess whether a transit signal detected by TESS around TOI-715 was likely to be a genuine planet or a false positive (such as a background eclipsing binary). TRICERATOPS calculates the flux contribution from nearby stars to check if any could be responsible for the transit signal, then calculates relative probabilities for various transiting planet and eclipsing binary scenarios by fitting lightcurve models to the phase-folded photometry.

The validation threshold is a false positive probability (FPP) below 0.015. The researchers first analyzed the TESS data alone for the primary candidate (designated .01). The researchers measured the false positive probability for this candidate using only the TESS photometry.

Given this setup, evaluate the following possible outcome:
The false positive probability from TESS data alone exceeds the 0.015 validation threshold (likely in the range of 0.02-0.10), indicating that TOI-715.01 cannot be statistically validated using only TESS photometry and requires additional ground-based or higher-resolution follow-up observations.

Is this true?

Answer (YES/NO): NO